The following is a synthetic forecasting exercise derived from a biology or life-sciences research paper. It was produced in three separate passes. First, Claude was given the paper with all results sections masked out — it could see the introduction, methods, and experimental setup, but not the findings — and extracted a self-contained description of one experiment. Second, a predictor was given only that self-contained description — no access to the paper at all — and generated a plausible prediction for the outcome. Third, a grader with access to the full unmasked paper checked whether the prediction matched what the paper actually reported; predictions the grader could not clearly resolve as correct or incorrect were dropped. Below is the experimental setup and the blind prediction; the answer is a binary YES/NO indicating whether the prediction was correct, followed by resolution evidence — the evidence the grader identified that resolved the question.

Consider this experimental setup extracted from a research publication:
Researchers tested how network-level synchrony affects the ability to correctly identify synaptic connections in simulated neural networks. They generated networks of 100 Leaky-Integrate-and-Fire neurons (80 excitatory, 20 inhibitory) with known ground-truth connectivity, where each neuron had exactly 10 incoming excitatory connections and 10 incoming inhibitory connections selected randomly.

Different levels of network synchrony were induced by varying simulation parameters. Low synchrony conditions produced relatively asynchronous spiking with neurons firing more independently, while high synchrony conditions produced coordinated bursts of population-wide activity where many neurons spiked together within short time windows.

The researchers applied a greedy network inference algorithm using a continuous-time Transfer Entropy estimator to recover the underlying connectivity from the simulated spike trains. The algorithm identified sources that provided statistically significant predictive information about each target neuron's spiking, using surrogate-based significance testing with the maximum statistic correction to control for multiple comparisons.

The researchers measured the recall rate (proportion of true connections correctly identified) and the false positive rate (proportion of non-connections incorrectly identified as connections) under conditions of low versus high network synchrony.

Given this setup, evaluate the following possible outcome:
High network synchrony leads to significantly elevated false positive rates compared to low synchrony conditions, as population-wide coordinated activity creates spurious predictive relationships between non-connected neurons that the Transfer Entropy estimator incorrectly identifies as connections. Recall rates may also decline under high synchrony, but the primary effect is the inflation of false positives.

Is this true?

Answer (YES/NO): NO